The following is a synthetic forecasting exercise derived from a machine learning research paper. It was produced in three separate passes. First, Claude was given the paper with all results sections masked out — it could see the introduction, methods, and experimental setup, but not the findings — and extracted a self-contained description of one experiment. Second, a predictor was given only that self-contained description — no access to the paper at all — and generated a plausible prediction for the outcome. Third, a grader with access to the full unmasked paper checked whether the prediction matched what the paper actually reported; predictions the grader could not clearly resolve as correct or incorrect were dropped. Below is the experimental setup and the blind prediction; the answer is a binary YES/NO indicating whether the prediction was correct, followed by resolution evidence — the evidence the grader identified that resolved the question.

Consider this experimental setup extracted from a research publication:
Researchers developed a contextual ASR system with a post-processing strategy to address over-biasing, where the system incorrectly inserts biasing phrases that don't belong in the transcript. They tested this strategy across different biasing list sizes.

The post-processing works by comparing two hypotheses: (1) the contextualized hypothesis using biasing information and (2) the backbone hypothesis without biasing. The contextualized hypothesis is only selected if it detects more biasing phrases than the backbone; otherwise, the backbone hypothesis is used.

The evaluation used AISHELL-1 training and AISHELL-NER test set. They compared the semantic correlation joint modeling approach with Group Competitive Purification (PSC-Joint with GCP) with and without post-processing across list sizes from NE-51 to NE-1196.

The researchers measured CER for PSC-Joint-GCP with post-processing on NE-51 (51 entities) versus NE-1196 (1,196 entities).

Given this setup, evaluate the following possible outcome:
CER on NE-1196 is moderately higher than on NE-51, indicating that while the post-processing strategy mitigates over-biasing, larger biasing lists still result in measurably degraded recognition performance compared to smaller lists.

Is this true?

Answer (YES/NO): NO